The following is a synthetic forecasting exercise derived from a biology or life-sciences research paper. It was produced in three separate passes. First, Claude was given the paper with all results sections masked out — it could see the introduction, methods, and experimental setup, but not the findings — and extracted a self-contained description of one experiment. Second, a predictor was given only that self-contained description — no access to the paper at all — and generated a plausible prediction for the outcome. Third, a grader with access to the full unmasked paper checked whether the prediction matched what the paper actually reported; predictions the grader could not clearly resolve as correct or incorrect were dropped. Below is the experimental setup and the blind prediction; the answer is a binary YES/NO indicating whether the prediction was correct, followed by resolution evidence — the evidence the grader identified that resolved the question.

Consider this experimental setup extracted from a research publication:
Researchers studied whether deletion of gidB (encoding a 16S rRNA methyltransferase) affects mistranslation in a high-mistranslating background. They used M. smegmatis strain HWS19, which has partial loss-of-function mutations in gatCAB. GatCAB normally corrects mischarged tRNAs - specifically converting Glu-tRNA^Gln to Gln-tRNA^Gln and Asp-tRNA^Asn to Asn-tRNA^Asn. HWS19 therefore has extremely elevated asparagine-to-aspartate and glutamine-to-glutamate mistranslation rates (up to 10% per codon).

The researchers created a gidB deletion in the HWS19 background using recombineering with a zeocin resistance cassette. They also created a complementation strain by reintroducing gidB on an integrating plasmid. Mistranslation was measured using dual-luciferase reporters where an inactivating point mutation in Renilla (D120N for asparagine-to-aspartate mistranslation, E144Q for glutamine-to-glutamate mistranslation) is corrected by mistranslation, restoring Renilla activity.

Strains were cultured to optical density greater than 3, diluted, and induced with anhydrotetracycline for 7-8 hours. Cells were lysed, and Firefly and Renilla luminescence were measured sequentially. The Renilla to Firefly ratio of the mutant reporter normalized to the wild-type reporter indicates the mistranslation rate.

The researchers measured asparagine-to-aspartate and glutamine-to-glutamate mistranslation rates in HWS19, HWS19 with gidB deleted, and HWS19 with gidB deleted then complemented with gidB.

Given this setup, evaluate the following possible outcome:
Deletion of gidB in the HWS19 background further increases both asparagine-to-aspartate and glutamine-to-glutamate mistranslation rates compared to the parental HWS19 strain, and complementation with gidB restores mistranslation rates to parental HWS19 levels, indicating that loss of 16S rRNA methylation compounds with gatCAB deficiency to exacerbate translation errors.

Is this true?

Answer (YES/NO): NO